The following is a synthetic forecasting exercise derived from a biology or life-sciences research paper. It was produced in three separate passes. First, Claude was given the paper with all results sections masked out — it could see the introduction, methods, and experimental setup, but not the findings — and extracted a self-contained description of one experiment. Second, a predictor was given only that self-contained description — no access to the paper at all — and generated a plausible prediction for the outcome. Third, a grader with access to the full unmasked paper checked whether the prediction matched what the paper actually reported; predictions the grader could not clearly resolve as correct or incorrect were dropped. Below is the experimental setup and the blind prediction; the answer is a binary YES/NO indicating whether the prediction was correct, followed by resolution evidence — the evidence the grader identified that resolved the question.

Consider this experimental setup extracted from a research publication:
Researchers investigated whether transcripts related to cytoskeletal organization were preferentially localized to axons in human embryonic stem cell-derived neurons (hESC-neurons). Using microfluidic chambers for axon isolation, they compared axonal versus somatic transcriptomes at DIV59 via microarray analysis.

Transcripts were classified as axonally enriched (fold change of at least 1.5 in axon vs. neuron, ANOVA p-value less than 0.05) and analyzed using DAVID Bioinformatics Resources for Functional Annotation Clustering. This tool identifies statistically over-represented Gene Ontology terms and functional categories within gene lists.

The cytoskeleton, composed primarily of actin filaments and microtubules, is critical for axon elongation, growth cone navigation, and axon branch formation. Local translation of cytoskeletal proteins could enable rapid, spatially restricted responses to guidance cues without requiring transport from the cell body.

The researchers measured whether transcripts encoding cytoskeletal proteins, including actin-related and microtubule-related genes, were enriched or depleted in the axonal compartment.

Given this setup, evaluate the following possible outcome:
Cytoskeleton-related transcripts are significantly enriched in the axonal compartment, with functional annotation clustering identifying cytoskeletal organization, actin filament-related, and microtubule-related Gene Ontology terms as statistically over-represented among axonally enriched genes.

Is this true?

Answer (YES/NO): NO